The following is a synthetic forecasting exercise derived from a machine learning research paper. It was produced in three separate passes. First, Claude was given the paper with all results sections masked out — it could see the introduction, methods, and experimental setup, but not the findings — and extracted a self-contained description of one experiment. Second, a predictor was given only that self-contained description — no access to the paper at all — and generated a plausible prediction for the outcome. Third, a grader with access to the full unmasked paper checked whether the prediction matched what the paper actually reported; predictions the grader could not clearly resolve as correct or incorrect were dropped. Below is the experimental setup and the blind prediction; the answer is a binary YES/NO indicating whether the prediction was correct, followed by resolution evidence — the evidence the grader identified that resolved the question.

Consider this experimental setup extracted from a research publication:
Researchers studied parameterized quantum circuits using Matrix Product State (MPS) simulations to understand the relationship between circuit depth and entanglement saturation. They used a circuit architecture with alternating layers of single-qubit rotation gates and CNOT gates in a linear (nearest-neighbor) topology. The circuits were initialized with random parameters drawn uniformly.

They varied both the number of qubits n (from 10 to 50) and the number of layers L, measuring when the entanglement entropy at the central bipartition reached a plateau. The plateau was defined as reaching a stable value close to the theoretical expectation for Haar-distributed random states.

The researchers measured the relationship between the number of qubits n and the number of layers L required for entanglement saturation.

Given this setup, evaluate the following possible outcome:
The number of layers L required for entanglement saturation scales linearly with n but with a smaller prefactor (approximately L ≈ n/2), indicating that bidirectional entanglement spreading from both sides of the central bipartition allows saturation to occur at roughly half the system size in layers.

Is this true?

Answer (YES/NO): NO